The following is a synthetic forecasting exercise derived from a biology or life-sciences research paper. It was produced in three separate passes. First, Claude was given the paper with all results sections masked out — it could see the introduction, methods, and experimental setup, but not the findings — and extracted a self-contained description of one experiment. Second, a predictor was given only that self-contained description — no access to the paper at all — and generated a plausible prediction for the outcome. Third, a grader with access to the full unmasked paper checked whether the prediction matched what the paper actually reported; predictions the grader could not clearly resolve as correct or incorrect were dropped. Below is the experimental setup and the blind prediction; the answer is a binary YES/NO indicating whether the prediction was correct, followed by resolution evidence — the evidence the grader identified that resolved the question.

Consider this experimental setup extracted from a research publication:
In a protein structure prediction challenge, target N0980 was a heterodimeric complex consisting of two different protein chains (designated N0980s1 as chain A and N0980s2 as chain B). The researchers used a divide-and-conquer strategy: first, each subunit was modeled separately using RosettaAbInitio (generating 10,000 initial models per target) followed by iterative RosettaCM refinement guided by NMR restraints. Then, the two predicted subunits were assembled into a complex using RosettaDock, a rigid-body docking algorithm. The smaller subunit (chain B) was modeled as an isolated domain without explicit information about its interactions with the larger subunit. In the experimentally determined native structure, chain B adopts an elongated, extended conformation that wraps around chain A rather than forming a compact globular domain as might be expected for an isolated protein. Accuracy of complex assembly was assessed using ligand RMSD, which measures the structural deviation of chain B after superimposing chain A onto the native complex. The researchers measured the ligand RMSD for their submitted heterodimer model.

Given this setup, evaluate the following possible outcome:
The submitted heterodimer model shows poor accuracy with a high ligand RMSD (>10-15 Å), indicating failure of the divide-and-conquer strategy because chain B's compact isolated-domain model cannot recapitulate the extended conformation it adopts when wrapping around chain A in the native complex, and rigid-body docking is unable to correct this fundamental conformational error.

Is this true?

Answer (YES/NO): YES